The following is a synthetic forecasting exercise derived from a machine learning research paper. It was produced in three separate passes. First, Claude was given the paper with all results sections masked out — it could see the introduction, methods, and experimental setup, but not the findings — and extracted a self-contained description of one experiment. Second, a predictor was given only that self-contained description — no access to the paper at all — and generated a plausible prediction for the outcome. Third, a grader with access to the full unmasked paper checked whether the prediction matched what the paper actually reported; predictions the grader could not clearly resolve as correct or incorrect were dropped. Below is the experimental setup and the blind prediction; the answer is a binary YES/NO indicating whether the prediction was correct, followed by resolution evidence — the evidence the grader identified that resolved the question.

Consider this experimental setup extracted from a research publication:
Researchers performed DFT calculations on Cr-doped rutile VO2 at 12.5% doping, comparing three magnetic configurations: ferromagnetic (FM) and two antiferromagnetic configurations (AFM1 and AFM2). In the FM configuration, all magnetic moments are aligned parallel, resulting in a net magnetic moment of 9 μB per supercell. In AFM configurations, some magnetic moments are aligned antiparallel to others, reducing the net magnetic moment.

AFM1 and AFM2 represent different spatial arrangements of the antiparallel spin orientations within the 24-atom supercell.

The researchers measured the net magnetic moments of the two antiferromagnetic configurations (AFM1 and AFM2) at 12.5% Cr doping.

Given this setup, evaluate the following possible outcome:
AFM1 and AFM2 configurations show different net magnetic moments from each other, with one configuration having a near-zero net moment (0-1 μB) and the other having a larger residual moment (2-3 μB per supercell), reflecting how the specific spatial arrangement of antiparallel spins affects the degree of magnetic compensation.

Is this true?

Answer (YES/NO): YES